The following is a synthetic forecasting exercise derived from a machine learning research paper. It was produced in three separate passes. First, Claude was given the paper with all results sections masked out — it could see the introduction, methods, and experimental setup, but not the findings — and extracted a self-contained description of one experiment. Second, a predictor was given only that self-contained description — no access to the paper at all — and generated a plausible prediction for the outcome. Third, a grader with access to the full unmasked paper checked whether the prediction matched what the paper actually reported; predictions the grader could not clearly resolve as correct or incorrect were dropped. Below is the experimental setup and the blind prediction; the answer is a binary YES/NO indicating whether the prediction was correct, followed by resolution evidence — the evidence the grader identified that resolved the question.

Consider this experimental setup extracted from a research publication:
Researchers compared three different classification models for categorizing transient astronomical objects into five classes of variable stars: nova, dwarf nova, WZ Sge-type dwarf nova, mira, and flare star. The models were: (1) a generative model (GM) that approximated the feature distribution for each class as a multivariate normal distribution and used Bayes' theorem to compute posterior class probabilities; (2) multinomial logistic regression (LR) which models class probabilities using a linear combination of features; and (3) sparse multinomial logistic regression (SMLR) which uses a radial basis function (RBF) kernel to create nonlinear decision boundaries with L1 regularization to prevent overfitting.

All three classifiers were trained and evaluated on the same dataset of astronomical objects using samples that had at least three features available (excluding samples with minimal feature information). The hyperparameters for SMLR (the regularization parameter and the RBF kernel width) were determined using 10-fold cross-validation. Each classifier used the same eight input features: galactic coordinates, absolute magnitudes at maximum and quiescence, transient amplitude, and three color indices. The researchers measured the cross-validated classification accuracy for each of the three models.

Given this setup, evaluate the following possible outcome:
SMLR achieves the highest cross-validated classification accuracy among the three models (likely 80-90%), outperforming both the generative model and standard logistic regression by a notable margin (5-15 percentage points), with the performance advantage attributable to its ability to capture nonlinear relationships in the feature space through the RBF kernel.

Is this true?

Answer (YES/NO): NO